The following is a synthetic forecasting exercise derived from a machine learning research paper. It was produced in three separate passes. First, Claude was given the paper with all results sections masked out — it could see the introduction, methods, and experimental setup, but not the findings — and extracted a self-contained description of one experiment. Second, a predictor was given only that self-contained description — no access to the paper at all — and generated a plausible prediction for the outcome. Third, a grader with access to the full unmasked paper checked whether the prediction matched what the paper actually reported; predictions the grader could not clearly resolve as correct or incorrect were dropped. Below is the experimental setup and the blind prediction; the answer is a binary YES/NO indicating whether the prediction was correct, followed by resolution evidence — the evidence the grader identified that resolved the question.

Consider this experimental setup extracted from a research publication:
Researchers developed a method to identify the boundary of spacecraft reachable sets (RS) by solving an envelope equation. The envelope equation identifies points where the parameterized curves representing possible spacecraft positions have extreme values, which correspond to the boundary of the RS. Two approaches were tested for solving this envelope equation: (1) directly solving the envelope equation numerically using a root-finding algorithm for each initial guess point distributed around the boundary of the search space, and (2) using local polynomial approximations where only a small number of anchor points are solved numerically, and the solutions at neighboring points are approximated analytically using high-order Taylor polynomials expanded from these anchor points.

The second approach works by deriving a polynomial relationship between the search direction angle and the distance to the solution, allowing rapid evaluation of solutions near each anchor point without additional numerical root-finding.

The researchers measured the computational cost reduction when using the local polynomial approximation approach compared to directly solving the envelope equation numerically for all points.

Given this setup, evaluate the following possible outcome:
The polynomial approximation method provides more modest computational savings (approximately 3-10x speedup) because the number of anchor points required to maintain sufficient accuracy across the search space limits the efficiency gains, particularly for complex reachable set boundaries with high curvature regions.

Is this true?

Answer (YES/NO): YES